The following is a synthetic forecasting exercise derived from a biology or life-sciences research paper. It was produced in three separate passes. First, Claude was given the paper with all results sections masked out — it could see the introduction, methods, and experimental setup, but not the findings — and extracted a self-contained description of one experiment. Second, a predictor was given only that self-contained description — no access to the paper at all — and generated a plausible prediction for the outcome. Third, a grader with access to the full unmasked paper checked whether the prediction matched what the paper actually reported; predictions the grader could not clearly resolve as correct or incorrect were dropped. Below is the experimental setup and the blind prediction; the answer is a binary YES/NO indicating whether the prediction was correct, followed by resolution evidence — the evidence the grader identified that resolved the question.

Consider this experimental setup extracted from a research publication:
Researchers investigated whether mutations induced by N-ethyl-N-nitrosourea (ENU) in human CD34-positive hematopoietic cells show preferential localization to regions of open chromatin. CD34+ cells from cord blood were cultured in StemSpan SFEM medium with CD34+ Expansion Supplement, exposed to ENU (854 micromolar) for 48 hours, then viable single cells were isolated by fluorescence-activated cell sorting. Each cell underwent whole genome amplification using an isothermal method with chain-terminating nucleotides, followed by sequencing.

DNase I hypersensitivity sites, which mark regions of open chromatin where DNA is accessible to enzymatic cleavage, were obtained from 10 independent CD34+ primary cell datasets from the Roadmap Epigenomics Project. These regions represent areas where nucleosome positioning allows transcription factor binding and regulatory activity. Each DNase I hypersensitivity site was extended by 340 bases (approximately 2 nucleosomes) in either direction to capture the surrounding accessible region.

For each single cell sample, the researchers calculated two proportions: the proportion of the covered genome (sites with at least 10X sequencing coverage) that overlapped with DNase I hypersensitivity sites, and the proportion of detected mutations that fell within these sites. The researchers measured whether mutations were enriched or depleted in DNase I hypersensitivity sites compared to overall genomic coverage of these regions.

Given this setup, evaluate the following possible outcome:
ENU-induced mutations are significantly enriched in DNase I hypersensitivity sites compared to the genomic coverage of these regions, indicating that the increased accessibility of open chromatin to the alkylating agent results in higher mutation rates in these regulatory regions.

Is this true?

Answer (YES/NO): NO